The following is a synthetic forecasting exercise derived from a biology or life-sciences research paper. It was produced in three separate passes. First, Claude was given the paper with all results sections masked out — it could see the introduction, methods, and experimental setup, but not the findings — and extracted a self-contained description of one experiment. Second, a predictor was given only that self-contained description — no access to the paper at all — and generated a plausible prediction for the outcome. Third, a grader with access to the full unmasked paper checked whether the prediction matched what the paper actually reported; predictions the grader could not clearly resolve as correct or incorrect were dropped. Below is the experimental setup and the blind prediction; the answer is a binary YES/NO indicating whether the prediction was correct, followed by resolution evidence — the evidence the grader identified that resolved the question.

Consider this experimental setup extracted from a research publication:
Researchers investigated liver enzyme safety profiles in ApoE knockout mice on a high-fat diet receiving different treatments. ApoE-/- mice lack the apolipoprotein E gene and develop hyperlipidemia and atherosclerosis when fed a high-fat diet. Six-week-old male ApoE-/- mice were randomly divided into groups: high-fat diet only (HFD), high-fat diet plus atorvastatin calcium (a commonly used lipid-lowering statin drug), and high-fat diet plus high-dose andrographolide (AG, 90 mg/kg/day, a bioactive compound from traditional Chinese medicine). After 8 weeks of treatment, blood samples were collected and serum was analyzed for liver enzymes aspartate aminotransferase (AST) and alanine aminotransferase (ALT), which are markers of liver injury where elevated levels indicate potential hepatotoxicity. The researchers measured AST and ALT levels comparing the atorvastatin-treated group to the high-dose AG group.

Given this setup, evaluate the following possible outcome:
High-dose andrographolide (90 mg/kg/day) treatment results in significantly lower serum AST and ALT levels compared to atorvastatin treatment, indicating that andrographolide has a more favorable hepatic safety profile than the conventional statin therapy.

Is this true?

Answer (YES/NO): YES